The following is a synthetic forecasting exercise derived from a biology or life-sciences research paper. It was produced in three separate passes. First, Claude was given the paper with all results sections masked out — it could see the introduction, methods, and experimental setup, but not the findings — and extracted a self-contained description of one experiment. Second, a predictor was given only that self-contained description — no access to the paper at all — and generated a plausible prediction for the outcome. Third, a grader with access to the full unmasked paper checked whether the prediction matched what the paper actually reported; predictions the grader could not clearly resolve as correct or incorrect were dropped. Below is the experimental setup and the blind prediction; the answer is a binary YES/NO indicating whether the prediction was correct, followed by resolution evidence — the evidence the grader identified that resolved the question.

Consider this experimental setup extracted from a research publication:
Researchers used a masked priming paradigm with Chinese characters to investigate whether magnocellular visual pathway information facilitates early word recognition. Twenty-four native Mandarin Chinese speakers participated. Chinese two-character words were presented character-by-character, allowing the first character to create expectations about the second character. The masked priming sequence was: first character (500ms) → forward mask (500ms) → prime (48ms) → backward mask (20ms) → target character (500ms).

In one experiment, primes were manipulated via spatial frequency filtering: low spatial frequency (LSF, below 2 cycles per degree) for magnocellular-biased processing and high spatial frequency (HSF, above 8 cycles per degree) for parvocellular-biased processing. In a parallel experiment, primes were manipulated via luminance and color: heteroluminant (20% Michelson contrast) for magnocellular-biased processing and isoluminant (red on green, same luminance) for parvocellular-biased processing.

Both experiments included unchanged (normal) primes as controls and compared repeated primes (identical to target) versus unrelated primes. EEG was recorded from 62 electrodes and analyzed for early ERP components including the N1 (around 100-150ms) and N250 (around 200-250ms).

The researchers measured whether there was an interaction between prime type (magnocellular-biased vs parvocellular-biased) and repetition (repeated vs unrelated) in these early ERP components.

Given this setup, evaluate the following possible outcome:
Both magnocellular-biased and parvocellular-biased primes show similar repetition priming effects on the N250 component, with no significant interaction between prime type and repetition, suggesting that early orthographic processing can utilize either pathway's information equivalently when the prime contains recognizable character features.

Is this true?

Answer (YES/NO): NO